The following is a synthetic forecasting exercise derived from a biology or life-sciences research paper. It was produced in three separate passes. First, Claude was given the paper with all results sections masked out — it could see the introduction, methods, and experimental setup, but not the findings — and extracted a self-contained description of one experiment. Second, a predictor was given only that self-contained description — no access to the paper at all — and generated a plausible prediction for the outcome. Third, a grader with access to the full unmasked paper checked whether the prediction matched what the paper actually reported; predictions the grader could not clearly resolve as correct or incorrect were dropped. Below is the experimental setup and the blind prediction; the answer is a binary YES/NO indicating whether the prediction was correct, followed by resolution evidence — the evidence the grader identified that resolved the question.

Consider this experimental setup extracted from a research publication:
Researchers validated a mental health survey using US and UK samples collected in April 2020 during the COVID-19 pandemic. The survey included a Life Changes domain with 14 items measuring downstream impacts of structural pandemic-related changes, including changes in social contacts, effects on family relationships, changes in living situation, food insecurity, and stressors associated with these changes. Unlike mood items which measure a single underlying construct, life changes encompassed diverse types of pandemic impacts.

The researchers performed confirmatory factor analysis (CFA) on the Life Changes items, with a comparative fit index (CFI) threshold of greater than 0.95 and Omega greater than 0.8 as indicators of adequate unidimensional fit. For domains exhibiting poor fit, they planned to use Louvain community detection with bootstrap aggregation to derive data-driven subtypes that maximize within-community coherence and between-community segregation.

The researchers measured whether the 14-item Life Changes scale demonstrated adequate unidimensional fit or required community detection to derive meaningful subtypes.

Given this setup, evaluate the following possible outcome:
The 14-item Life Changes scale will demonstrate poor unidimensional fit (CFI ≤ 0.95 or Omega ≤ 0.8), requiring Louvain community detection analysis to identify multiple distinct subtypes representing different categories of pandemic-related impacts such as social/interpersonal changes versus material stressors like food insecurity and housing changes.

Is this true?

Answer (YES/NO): YES